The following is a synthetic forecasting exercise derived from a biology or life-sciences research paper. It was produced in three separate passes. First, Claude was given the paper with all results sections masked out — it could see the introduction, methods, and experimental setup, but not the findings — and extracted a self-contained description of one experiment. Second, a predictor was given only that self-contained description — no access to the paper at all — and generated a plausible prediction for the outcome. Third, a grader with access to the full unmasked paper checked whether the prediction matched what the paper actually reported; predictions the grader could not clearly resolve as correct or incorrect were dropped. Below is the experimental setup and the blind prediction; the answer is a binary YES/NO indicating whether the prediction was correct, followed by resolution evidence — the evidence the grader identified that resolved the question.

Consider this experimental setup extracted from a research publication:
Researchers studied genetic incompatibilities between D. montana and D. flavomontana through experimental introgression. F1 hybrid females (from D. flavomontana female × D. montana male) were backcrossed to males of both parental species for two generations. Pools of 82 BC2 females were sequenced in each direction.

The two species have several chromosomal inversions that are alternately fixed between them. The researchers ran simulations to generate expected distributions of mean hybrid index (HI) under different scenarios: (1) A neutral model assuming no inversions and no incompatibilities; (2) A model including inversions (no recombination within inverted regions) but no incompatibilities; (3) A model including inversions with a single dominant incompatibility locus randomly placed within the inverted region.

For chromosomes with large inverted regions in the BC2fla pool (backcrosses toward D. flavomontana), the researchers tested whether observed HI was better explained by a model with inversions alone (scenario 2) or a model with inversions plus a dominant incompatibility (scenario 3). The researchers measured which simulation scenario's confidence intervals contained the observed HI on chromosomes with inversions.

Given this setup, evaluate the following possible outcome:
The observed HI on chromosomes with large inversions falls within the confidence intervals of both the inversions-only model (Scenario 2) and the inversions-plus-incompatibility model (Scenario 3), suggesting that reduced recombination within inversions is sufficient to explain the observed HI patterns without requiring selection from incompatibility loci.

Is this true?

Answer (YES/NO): NO